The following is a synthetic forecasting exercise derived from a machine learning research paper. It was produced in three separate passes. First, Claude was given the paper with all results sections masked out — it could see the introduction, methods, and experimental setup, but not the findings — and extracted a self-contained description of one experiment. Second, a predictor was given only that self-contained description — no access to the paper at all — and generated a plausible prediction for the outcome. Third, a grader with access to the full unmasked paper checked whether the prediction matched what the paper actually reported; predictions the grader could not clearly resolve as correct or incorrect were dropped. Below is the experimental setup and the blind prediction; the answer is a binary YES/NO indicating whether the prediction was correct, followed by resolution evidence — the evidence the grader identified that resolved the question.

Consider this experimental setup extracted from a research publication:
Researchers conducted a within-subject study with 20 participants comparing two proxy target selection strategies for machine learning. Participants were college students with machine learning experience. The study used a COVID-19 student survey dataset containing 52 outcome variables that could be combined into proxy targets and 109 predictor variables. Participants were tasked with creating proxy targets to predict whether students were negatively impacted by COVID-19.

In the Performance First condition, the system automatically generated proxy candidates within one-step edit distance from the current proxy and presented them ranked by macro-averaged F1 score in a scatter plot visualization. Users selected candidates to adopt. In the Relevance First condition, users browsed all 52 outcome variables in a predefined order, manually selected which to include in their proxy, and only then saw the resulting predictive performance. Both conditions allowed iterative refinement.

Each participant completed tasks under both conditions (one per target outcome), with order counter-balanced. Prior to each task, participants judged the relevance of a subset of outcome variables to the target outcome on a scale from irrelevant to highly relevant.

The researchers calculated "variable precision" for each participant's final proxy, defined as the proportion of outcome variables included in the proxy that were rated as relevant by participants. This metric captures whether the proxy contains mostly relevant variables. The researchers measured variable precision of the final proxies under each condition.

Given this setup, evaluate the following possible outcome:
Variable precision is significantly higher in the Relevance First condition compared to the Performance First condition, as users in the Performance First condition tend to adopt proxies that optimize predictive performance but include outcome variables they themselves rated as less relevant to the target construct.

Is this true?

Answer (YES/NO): NO